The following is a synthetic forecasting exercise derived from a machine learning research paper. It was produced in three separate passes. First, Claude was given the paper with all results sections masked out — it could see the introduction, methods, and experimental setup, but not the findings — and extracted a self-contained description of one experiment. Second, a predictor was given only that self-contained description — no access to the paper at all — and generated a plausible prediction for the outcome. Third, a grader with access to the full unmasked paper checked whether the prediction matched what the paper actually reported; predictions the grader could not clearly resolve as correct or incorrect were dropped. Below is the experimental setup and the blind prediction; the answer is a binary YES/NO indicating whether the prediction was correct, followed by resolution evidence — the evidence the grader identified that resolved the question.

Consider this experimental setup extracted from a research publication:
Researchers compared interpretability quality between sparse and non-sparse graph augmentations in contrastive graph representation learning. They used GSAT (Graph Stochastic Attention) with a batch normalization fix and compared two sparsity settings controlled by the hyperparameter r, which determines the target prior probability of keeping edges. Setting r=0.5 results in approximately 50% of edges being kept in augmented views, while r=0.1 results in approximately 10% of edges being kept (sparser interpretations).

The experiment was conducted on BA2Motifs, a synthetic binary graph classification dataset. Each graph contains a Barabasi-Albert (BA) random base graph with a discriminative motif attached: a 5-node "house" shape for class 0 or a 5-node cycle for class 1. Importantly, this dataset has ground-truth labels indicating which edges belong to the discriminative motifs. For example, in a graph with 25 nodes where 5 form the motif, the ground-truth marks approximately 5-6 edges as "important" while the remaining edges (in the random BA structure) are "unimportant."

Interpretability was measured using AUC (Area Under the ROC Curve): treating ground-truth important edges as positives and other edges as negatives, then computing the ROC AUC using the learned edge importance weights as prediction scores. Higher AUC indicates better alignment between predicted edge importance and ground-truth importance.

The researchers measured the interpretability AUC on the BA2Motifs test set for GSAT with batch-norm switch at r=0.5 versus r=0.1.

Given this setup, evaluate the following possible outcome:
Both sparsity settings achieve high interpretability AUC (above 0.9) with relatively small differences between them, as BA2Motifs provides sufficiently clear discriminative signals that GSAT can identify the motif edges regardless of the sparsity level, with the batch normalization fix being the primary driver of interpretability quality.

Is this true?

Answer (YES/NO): NO